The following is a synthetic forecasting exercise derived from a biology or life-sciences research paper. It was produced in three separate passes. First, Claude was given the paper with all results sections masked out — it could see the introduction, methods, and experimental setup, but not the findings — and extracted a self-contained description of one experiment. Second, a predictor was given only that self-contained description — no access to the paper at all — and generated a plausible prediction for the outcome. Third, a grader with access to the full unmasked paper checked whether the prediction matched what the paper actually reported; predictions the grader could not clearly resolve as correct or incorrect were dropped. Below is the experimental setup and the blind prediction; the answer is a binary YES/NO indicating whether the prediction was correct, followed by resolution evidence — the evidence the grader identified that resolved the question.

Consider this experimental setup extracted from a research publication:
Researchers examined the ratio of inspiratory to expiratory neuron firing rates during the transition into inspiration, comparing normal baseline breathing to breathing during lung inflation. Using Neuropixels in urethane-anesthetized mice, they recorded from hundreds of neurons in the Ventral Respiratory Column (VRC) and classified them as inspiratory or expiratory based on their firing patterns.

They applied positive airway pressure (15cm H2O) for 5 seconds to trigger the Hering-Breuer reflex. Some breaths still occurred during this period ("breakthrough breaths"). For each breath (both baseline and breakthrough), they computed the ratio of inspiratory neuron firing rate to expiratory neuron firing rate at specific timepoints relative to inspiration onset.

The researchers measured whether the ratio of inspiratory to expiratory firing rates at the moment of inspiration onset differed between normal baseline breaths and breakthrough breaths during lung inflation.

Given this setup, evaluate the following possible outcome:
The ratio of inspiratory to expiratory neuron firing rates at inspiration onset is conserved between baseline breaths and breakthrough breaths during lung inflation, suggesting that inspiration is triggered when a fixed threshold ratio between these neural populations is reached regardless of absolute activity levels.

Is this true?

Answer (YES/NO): YES